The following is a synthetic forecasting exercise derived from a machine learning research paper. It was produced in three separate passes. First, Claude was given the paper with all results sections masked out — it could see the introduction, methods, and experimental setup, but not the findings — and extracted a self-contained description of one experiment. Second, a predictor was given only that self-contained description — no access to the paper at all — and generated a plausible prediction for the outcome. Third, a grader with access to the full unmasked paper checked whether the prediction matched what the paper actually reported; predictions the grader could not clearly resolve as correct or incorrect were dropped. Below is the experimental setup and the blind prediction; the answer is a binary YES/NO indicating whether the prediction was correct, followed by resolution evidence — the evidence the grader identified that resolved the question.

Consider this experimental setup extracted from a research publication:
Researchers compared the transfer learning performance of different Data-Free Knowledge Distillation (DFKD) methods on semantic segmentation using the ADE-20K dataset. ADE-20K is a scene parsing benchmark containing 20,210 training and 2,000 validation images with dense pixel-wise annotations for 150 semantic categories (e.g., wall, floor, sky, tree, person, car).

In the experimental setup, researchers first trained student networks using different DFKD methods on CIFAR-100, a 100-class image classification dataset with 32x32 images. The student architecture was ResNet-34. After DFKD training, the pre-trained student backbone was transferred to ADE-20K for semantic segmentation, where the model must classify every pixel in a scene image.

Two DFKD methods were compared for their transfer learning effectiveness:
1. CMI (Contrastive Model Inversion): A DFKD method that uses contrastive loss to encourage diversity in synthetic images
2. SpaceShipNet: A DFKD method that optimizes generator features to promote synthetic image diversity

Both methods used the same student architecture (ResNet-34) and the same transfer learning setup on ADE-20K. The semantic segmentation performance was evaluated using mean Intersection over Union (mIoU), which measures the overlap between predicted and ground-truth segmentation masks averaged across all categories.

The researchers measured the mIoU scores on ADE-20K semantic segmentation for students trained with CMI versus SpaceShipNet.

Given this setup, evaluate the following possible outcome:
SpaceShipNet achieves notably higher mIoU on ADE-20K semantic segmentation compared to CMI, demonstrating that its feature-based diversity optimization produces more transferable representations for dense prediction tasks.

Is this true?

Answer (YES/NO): NO